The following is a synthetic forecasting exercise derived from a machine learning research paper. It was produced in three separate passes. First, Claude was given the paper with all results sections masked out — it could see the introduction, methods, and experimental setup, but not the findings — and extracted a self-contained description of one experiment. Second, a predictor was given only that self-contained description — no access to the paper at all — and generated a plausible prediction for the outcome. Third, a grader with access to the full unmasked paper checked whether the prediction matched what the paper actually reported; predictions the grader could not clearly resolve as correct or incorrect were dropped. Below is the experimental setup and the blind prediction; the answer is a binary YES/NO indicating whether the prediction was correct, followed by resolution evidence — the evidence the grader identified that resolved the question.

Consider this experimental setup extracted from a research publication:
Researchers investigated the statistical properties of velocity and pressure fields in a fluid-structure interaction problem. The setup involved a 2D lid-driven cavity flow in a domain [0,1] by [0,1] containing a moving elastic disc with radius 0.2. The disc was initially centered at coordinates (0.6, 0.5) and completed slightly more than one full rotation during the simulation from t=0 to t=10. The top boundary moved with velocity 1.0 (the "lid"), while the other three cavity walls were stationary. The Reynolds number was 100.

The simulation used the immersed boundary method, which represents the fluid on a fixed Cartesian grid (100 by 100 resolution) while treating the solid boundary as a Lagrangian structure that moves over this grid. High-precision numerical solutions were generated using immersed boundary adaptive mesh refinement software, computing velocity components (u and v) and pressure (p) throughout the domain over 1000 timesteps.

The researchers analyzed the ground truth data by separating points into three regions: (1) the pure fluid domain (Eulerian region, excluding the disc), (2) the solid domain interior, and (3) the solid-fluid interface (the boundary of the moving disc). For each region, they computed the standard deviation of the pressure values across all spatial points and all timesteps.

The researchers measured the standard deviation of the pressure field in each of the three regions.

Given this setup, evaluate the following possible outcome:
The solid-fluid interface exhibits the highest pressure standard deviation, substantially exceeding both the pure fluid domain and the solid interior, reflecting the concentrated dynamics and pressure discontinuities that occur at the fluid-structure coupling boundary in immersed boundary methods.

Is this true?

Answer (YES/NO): YES